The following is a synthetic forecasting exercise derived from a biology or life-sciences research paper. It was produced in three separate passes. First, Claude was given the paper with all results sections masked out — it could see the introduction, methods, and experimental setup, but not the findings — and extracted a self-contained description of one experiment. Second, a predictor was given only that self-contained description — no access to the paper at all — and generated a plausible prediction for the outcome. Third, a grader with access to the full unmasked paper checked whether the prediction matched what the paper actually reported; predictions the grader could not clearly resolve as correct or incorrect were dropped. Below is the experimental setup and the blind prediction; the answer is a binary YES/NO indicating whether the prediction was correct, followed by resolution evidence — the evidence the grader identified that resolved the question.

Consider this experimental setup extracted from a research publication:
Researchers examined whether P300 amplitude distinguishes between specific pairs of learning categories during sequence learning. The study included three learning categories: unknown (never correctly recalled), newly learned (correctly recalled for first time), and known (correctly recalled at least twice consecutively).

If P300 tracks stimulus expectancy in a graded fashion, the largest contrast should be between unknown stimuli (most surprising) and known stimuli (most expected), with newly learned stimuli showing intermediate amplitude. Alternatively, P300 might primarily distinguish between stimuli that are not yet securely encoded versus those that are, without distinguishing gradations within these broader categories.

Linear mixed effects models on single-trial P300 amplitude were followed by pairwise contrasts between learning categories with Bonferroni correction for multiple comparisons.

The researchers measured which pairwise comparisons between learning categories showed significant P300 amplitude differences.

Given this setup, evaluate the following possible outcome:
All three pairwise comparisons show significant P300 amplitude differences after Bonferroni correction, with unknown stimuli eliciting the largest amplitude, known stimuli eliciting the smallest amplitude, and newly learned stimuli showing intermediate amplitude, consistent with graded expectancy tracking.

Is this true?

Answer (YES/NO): NO